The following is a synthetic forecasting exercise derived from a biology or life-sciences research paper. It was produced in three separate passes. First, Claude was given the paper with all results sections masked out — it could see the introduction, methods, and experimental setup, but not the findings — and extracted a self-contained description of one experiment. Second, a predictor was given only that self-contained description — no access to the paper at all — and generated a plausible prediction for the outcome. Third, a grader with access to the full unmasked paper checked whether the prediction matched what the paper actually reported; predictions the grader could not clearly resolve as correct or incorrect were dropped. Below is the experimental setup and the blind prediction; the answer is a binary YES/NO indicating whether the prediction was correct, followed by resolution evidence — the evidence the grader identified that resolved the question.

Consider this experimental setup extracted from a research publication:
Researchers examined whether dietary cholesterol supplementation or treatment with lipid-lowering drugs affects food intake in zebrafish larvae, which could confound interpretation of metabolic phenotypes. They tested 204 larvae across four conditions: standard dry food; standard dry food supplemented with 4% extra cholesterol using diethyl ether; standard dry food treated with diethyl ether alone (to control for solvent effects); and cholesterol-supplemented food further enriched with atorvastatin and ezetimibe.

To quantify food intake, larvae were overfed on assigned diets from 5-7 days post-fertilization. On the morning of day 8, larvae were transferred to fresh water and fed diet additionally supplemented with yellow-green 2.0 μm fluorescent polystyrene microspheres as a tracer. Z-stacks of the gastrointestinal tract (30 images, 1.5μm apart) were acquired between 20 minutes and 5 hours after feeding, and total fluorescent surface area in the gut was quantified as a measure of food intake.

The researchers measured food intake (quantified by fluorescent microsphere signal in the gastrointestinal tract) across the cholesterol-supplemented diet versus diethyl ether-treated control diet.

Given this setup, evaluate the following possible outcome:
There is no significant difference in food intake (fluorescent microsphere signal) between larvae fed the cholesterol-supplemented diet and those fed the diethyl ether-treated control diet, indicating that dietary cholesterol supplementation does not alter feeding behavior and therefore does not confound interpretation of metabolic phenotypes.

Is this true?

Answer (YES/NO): YES